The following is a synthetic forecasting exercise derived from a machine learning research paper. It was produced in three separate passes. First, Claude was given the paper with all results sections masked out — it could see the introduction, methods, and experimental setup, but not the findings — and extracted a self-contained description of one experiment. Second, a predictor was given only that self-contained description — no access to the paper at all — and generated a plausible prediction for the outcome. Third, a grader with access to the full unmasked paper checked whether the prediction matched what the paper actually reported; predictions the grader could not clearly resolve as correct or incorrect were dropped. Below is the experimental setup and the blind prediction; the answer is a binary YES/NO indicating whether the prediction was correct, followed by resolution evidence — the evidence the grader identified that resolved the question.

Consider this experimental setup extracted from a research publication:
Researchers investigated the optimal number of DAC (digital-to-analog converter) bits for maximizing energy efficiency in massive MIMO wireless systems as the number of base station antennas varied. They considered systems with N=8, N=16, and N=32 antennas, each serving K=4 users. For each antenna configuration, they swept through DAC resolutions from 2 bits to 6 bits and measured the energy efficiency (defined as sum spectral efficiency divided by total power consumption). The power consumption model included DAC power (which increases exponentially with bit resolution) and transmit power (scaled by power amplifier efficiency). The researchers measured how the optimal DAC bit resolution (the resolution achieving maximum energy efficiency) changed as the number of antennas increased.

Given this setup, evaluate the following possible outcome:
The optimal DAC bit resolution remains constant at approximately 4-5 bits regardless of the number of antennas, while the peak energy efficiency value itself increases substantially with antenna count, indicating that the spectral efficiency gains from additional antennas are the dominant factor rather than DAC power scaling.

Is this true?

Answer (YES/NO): NO